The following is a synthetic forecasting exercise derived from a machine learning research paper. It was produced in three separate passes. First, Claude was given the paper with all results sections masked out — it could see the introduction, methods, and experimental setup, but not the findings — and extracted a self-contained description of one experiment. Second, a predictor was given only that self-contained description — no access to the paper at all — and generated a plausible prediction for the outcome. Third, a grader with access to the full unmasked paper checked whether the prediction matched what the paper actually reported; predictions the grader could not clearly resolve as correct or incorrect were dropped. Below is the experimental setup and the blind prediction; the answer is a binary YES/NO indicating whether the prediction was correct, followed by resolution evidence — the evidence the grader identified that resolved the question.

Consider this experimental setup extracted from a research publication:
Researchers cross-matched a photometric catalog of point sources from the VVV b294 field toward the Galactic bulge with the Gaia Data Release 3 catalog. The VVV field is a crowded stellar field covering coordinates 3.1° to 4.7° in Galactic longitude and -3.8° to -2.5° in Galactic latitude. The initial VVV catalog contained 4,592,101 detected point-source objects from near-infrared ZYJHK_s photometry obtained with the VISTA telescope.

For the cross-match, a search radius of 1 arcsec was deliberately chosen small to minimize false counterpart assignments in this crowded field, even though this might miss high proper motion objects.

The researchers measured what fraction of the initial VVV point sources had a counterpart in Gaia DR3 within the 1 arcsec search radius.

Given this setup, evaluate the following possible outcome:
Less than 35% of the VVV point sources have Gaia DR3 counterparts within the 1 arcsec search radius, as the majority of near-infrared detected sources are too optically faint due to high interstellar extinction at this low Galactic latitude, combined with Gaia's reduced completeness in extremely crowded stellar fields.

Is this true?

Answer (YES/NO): NO